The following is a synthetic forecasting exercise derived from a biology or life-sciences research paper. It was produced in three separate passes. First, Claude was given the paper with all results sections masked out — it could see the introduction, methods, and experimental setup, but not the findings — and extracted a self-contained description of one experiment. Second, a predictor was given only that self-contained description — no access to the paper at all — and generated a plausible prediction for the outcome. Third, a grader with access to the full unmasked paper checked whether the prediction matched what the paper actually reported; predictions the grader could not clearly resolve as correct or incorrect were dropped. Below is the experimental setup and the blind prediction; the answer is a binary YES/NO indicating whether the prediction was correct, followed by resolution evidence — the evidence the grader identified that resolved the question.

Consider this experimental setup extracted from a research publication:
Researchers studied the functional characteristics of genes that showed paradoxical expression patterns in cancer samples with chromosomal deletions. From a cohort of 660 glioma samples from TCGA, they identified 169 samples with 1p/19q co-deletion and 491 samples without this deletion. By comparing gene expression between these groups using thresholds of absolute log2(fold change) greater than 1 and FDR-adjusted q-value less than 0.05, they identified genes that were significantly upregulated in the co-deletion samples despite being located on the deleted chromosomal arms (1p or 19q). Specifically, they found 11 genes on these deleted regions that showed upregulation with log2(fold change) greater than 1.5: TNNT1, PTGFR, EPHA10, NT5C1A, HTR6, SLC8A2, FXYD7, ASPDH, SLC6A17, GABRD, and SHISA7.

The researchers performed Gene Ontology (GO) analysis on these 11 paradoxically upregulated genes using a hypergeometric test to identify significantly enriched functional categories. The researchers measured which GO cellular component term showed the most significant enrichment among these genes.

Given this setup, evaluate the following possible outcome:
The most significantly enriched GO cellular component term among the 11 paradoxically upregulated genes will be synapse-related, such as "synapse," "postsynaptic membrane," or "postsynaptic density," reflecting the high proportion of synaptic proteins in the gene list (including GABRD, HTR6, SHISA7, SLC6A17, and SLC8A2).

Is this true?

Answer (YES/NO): NO